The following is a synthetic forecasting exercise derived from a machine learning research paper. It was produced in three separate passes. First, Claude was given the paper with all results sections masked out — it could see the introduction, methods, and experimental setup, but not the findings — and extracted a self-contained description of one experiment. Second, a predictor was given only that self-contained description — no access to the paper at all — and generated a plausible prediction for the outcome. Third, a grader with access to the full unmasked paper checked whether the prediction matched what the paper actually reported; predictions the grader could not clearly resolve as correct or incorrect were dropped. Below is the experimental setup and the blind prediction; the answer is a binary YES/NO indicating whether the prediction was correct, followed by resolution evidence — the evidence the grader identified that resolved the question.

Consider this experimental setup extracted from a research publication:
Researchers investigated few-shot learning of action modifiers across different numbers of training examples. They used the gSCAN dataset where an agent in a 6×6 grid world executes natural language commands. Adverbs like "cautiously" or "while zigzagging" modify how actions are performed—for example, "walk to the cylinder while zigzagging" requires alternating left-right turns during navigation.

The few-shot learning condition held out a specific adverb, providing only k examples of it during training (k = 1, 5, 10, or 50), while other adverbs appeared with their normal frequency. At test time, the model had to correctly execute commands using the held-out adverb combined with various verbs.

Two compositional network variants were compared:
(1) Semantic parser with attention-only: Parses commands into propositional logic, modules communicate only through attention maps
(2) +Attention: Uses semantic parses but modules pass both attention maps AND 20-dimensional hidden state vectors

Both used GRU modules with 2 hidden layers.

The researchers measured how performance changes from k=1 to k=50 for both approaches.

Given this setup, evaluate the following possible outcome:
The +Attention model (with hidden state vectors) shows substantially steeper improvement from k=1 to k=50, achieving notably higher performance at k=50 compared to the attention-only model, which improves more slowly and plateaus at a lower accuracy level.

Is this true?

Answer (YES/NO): NO